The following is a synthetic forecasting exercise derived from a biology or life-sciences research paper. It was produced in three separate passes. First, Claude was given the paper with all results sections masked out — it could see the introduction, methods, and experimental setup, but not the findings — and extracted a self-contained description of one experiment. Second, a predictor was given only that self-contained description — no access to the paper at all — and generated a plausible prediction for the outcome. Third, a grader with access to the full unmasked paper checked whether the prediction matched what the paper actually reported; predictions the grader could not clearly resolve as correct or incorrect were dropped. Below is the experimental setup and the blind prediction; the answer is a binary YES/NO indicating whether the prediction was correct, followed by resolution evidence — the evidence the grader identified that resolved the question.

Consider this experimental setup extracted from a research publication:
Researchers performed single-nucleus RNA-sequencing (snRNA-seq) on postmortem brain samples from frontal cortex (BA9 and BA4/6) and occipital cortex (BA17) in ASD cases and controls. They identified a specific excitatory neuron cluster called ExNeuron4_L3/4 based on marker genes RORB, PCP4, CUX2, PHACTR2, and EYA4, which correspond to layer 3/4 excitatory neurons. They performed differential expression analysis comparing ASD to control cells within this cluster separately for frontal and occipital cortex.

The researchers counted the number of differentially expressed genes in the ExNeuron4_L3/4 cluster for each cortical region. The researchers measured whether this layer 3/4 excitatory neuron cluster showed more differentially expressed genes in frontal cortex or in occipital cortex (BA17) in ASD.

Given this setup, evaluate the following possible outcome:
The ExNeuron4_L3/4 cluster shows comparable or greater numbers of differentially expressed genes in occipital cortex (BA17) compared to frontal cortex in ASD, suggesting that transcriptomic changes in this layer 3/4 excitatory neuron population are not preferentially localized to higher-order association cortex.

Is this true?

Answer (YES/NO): YES